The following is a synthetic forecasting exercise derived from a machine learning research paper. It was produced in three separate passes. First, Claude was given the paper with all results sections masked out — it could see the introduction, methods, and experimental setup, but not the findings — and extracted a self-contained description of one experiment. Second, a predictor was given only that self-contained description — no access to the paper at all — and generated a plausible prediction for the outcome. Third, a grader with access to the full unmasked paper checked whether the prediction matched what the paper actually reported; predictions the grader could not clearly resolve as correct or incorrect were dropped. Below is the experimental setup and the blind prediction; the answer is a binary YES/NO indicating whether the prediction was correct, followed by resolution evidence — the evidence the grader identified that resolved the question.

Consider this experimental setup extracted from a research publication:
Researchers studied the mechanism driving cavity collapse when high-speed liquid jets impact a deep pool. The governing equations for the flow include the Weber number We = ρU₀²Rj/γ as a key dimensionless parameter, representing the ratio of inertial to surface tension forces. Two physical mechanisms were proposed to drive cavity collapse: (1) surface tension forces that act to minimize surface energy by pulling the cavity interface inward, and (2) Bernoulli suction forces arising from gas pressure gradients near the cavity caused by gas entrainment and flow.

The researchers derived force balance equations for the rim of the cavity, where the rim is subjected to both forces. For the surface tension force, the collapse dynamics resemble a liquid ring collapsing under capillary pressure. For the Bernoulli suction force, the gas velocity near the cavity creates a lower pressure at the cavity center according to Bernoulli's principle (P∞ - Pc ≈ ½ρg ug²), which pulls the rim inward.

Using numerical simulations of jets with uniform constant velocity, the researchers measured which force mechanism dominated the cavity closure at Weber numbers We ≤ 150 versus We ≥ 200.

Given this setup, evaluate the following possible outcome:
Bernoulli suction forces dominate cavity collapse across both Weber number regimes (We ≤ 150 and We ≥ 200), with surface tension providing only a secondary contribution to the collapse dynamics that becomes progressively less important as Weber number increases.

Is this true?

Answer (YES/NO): NO